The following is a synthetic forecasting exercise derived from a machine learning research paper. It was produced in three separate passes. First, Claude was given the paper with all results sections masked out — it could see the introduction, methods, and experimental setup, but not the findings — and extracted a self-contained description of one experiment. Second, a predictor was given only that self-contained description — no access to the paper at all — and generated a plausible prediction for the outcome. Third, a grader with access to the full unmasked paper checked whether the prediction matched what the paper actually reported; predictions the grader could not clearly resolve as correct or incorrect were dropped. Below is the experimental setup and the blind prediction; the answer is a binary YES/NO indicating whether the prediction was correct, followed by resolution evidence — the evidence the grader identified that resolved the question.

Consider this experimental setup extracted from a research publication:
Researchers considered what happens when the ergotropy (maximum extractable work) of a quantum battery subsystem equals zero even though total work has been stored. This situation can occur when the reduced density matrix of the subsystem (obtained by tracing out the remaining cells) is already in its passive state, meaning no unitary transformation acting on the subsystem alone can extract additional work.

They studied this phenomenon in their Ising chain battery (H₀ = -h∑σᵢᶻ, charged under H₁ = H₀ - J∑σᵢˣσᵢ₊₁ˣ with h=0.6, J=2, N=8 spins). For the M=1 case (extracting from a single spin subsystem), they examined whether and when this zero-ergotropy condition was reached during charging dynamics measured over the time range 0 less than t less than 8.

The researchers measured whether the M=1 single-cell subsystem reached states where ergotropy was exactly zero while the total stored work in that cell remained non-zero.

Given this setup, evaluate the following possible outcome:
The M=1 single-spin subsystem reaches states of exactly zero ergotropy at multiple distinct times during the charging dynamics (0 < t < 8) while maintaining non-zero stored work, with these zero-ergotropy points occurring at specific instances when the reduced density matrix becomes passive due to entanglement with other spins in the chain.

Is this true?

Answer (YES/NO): NO